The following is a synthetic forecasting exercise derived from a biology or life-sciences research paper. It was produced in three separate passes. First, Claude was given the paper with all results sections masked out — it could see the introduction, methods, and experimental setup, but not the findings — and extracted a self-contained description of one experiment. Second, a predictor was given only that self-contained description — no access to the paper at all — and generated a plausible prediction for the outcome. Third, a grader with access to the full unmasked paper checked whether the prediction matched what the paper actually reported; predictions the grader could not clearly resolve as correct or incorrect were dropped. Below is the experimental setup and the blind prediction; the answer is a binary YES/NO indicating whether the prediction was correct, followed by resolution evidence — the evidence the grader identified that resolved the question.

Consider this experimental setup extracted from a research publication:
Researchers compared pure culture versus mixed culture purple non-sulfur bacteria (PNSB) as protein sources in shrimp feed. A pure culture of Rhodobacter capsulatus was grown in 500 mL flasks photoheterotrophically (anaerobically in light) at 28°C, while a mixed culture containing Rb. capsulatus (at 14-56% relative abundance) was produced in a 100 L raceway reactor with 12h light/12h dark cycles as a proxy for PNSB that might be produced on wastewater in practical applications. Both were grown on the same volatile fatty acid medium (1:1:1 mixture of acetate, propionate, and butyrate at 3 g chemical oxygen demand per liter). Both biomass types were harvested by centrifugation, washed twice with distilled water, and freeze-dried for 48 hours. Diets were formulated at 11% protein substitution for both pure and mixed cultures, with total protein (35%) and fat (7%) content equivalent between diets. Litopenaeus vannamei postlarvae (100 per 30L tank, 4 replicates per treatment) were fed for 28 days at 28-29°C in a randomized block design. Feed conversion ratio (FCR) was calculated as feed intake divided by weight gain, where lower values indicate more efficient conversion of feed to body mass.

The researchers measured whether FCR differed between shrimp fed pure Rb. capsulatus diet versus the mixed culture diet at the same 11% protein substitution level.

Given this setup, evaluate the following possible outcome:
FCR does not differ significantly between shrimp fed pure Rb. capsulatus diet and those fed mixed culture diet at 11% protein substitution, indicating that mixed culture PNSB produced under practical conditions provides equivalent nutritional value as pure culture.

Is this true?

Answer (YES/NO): NO